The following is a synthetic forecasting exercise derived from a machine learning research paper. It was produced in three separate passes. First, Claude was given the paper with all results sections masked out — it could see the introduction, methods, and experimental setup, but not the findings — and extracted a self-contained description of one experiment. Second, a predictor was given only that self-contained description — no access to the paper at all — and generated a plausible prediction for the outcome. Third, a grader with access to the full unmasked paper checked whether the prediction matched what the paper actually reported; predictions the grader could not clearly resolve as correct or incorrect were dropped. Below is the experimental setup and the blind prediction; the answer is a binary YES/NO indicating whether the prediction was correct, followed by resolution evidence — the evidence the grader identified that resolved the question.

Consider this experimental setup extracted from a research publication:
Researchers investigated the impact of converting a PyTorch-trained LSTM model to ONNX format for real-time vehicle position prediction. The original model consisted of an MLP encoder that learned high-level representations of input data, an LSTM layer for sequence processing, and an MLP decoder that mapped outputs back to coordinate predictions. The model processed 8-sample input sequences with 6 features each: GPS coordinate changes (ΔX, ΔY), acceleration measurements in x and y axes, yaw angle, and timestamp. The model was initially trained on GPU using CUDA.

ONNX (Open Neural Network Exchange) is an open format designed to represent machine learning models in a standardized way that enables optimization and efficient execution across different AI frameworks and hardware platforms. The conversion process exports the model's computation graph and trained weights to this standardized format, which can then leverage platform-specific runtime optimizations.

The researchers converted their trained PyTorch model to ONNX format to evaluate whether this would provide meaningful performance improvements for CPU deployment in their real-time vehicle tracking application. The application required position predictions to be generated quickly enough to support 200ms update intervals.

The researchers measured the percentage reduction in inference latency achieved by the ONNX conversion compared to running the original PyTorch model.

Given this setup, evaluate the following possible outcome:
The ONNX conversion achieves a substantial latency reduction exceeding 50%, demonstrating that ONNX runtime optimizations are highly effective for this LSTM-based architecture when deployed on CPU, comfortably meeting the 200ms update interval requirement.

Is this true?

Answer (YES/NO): NO